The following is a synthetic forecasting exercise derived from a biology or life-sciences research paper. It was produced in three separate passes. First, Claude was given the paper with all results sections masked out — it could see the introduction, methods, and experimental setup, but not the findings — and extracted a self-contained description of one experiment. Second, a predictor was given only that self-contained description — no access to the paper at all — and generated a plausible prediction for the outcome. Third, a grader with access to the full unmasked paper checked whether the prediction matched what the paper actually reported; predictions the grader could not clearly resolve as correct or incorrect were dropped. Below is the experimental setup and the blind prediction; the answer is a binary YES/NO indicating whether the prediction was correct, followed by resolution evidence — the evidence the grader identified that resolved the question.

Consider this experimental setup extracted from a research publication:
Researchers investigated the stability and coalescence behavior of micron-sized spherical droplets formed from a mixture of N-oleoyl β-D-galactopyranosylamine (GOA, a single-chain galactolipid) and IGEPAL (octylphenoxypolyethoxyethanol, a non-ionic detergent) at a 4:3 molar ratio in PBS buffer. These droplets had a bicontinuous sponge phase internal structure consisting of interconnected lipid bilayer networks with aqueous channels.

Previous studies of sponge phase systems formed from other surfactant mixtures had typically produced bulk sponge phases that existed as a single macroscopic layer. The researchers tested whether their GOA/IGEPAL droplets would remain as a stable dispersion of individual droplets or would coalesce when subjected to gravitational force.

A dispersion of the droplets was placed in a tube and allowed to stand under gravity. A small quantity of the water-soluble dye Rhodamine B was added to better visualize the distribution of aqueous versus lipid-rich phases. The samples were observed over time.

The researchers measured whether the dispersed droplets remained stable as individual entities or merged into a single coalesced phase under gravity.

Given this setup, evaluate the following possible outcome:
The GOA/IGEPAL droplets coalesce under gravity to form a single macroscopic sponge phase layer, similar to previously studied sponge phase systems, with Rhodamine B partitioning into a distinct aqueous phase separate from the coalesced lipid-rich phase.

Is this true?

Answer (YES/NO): NO